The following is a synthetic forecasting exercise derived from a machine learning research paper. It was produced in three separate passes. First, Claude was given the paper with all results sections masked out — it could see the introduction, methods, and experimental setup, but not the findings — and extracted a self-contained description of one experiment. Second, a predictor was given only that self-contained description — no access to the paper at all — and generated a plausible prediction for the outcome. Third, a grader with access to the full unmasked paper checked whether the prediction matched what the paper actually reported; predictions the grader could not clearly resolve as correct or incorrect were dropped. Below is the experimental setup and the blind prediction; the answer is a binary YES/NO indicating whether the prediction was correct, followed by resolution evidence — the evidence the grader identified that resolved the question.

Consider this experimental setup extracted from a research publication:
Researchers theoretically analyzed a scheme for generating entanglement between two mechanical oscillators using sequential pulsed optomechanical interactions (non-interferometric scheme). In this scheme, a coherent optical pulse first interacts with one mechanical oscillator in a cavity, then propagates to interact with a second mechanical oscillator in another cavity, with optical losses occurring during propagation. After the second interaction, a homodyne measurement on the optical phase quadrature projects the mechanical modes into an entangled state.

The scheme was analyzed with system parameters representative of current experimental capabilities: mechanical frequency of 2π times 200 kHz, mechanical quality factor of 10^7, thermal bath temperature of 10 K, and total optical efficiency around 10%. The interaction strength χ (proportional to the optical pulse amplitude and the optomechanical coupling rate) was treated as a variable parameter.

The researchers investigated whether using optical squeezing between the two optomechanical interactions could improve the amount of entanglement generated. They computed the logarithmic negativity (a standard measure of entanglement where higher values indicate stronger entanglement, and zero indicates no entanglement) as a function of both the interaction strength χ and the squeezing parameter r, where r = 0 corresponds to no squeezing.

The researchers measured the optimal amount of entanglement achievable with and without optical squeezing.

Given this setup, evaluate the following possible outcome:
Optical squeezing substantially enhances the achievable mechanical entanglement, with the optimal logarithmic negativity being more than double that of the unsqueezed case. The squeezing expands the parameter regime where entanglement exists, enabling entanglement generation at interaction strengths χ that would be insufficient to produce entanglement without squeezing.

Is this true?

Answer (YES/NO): NO